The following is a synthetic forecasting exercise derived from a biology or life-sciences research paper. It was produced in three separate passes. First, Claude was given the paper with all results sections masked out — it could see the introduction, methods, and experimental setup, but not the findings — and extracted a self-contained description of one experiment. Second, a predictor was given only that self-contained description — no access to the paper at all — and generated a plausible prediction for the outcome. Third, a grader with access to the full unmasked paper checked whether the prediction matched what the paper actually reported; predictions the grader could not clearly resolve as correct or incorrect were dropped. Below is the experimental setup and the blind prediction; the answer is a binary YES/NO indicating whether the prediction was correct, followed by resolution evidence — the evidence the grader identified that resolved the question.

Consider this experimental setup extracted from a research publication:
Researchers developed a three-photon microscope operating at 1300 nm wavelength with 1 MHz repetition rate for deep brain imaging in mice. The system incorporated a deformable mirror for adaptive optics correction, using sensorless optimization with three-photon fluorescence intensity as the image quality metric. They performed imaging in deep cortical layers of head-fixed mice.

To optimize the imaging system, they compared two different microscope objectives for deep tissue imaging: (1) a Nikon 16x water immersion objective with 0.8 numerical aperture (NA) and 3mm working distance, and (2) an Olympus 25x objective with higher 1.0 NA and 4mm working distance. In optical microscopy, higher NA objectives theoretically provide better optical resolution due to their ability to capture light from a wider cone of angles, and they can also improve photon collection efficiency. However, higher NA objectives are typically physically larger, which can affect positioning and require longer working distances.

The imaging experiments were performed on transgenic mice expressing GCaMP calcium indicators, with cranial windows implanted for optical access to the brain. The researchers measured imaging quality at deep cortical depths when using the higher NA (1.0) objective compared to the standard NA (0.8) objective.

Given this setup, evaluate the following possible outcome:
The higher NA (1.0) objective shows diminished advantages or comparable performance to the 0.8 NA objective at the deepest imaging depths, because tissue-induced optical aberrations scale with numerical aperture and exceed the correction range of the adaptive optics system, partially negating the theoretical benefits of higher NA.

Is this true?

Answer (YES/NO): NO